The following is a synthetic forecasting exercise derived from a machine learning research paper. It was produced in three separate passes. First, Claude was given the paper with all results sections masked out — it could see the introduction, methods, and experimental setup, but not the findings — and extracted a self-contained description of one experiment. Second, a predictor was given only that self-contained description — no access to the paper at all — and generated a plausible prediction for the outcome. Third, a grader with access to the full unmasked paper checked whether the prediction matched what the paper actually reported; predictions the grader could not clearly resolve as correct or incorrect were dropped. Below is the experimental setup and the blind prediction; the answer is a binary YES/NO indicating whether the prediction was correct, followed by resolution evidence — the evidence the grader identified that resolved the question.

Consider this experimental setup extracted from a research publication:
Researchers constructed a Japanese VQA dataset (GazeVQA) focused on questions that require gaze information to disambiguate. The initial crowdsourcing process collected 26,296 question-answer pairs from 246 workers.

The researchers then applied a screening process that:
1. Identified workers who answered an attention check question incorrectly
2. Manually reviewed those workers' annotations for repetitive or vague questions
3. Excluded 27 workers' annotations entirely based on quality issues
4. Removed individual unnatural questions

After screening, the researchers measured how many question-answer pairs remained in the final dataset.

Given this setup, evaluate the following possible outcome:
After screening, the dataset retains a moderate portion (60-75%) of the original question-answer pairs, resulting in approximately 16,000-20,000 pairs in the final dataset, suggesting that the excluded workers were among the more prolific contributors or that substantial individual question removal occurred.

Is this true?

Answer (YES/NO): YES